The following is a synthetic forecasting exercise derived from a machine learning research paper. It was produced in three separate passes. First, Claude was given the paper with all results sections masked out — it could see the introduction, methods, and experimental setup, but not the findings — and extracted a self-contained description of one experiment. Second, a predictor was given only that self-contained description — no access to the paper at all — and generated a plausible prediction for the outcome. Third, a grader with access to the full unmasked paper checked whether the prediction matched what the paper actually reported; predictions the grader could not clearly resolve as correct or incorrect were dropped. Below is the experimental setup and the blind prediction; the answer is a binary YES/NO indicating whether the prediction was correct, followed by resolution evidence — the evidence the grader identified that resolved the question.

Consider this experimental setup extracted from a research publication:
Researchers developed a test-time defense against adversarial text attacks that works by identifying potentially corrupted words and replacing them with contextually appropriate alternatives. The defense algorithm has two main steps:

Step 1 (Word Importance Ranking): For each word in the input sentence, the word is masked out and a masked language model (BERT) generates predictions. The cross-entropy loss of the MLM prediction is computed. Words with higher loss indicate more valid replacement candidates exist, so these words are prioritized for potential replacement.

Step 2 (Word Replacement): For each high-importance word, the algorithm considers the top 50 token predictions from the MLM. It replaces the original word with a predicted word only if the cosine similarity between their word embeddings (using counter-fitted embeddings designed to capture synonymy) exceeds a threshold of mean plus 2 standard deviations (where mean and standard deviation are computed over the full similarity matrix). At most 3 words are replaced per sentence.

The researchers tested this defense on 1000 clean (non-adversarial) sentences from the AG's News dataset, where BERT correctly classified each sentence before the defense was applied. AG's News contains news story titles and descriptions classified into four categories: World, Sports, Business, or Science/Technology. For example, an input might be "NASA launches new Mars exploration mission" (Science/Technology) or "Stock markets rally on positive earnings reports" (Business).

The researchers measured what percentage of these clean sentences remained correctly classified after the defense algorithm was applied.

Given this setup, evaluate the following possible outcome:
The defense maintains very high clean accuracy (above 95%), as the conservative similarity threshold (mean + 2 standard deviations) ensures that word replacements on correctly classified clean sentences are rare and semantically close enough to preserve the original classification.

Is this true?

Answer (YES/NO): YES